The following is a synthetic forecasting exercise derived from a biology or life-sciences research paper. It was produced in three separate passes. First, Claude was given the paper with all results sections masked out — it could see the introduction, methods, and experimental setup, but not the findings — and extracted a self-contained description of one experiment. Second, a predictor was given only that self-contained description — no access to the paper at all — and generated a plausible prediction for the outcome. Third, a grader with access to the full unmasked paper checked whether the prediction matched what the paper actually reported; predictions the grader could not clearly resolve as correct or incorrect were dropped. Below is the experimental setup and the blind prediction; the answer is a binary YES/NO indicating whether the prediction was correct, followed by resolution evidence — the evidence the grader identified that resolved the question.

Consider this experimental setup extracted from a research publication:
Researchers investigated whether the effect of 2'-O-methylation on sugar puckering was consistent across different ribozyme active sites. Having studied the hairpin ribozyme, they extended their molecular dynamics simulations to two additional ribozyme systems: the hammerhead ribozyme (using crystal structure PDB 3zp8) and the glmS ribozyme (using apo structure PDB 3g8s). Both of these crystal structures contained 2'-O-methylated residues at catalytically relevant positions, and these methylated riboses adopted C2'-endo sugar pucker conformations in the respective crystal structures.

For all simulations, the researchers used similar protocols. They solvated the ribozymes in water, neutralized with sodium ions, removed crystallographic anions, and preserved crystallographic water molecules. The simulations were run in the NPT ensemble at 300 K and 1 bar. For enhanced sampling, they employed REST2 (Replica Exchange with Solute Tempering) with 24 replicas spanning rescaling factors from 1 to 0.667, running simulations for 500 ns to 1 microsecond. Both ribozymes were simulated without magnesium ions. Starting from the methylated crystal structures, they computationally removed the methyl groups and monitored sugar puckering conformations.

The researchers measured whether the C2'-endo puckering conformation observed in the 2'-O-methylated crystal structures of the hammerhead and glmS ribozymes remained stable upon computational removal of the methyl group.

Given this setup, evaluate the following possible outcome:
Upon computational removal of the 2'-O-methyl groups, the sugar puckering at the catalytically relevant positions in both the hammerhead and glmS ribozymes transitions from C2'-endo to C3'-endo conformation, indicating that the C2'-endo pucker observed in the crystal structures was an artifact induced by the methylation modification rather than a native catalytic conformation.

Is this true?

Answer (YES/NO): NO